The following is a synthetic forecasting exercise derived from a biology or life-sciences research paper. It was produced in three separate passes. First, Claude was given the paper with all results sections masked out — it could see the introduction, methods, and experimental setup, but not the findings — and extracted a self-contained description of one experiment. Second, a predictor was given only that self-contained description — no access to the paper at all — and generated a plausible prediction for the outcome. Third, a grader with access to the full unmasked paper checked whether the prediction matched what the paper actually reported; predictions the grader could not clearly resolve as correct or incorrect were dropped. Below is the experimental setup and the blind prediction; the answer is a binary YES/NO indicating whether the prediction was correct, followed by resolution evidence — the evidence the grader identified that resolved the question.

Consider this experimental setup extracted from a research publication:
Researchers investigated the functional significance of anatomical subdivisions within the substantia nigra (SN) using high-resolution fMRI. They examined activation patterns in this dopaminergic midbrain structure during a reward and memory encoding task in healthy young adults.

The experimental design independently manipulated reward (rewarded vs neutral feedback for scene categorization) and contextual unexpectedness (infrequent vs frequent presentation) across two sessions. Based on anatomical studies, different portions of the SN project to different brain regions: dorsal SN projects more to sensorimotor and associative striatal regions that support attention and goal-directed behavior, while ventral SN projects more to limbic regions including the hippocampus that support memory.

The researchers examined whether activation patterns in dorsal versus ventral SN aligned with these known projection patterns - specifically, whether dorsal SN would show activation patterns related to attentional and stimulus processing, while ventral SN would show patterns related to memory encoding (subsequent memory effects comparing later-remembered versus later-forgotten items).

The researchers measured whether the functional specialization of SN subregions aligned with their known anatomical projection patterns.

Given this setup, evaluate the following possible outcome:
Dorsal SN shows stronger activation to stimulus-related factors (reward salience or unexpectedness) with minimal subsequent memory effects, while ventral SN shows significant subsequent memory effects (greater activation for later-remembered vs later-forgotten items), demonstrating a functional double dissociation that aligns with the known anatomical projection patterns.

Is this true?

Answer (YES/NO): YES